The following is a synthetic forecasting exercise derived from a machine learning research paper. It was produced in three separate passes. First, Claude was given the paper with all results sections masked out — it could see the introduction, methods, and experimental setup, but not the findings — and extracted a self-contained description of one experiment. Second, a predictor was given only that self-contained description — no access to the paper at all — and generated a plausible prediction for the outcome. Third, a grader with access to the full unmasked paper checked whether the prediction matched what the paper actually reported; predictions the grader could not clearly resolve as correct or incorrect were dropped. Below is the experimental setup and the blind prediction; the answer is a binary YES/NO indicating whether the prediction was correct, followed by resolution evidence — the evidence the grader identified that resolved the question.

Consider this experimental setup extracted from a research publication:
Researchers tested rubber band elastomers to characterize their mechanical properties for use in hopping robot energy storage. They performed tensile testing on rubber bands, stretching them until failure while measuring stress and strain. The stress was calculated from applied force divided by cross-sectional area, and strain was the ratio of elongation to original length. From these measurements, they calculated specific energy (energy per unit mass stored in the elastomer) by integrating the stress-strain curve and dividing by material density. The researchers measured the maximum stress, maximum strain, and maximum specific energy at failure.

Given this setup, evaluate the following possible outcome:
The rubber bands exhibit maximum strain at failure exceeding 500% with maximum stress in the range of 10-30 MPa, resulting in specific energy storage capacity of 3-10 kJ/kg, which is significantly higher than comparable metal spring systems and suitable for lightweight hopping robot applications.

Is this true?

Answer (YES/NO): NO